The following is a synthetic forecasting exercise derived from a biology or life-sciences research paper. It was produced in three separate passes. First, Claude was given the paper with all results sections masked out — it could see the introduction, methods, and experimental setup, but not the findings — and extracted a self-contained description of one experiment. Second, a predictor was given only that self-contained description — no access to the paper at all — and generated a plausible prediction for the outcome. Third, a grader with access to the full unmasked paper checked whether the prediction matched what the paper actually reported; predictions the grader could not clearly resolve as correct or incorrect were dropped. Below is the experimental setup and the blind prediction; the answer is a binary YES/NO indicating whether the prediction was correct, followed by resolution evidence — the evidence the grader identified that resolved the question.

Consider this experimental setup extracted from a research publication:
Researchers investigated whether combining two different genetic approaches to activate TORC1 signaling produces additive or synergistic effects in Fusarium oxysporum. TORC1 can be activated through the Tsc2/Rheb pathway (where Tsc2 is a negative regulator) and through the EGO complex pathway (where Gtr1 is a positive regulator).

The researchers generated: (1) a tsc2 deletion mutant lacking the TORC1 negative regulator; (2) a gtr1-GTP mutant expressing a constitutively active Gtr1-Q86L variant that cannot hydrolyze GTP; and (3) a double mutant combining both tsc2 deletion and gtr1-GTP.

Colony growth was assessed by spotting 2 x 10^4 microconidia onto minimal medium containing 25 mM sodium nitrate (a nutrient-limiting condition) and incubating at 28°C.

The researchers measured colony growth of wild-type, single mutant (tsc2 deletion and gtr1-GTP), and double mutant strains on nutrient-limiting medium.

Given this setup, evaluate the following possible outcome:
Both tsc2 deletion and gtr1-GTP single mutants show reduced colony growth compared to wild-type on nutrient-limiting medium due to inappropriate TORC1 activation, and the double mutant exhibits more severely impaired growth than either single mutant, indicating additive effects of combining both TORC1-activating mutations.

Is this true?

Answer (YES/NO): NO